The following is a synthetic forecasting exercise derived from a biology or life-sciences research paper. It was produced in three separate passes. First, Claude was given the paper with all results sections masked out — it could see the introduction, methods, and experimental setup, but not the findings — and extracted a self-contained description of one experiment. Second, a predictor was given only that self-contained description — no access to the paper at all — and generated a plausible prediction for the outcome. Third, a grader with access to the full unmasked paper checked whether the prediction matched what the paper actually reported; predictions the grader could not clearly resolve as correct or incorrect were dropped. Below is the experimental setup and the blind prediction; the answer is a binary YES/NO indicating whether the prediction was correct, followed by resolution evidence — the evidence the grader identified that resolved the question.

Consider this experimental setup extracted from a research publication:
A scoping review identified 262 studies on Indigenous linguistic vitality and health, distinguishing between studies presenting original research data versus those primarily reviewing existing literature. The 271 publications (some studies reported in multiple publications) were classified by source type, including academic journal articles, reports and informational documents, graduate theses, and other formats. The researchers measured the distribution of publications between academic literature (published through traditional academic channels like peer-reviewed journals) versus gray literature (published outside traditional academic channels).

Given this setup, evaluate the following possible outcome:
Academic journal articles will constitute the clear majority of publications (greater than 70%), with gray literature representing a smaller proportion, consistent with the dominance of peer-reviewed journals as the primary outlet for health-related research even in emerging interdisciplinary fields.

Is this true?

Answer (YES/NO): NO